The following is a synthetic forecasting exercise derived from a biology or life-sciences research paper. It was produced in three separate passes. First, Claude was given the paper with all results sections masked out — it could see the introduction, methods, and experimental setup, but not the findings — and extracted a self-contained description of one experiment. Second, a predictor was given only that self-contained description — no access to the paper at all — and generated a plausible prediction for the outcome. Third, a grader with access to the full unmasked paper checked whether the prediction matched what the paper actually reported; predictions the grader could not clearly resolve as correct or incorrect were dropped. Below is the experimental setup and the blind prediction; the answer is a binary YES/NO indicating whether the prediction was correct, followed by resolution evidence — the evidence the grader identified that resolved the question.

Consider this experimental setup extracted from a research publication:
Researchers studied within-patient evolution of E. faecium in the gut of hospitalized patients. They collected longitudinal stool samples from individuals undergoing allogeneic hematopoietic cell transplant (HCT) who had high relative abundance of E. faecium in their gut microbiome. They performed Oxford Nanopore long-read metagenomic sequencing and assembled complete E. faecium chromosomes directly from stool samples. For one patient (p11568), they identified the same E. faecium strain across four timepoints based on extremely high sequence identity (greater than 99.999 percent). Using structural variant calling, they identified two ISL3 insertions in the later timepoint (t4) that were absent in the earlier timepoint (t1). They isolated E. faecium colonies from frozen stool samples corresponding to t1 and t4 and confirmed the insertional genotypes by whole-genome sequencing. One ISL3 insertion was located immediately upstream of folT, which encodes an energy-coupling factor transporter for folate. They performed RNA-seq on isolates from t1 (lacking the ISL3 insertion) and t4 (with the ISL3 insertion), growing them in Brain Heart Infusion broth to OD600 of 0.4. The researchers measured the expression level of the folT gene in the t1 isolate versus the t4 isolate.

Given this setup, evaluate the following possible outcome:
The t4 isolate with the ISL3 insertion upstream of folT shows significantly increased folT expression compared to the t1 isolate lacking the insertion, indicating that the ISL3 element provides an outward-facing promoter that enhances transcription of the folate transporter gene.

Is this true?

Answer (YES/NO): YES